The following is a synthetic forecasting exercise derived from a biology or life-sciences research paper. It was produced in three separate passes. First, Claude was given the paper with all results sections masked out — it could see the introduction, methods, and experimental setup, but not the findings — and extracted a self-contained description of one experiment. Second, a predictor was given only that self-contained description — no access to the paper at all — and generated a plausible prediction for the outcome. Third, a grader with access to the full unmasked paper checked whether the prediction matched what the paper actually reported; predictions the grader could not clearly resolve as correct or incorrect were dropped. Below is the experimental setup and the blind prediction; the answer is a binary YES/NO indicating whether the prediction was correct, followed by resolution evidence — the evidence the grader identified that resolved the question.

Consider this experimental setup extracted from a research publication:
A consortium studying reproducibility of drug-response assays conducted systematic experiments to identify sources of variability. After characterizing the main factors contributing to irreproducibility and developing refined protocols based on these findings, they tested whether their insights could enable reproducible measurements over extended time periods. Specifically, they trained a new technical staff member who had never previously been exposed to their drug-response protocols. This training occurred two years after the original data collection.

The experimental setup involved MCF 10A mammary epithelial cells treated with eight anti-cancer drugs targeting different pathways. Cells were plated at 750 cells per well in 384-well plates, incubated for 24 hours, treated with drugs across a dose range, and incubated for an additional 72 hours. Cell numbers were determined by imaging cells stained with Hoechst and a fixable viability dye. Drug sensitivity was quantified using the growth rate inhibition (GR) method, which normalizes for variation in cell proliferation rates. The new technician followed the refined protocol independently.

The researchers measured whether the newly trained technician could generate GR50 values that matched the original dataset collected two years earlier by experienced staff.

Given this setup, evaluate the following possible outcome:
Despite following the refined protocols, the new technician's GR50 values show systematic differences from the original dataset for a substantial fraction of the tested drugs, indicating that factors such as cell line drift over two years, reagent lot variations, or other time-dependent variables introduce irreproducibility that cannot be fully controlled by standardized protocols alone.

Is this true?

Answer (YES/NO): NO